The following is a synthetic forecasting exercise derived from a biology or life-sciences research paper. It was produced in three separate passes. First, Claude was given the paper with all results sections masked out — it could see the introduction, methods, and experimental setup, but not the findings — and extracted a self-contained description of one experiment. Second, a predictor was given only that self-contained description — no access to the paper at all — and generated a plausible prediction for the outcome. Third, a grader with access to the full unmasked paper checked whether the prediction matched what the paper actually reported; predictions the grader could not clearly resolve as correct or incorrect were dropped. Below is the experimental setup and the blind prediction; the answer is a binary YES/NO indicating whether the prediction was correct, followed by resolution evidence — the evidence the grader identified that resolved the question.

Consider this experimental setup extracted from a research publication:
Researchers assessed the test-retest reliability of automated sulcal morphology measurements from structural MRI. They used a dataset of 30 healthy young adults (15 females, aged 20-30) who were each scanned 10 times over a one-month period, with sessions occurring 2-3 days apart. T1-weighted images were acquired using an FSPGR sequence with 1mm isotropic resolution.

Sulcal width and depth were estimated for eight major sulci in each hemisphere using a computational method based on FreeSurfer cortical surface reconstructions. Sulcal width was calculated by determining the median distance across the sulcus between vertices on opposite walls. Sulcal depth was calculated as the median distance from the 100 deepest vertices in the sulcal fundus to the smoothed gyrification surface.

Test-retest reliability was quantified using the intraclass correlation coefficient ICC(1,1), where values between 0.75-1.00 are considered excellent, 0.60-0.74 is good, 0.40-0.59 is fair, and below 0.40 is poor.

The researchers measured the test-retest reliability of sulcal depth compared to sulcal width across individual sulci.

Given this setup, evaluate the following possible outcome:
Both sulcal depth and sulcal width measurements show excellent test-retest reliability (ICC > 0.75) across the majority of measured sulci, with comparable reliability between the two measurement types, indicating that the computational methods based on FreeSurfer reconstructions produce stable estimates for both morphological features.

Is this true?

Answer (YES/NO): NO